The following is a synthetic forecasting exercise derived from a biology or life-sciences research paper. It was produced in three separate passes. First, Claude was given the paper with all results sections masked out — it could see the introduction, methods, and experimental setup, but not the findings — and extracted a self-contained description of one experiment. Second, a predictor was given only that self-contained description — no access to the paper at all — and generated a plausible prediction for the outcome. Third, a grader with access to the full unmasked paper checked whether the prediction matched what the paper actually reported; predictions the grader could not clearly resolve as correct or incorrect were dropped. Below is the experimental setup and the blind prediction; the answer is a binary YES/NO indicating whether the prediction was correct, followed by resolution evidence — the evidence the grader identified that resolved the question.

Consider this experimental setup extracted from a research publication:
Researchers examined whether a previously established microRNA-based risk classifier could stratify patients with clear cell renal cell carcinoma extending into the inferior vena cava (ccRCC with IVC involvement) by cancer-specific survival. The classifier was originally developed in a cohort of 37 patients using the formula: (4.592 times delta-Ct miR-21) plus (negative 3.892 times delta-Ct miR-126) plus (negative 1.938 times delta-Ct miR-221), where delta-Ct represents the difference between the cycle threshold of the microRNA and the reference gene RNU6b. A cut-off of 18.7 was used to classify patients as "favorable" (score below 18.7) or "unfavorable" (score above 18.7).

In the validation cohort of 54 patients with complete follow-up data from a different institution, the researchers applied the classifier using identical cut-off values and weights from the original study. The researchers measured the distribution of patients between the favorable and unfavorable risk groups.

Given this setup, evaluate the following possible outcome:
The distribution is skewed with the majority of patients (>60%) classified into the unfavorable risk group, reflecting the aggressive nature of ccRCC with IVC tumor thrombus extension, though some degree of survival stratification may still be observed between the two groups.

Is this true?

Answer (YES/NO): NO